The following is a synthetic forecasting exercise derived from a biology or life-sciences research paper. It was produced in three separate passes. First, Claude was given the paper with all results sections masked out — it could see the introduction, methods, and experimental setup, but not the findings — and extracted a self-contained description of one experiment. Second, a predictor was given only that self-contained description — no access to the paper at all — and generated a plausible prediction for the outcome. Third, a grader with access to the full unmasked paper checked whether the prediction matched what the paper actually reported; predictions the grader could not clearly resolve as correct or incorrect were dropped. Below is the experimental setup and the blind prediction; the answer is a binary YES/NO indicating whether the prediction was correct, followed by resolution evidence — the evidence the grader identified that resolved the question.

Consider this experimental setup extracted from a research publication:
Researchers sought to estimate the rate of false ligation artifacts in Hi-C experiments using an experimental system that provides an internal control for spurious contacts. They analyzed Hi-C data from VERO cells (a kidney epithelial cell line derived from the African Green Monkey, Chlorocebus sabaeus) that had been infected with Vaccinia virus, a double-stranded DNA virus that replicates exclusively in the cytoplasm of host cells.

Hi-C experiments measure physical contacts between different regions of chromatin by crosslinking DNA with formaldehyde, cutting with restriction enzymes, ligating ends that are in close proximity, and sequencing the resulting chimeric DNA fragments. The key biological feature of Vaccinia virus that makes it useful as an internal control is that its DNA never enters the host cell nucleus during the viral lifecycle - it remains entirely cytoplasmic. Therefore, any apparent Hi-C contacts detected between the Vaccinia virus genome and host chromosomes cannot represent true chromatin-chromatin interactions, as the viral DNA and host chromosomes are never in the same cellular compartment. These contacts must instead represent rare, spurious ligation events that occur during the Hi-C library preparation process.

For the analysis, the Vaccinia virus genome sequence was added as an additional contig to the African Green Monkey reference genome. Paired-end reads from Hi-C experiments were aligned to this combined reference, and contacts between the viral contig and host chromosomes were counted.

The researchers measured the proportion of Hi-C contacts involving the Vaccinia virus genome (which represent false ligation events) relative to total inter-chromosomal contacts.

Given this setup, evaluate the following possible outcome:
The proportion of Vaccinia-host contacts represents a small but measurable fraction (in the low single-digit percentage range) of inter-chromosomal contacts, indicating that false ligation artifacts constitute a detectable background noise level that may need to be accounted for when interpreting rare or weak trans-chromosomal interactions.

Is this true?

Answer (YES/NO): NO